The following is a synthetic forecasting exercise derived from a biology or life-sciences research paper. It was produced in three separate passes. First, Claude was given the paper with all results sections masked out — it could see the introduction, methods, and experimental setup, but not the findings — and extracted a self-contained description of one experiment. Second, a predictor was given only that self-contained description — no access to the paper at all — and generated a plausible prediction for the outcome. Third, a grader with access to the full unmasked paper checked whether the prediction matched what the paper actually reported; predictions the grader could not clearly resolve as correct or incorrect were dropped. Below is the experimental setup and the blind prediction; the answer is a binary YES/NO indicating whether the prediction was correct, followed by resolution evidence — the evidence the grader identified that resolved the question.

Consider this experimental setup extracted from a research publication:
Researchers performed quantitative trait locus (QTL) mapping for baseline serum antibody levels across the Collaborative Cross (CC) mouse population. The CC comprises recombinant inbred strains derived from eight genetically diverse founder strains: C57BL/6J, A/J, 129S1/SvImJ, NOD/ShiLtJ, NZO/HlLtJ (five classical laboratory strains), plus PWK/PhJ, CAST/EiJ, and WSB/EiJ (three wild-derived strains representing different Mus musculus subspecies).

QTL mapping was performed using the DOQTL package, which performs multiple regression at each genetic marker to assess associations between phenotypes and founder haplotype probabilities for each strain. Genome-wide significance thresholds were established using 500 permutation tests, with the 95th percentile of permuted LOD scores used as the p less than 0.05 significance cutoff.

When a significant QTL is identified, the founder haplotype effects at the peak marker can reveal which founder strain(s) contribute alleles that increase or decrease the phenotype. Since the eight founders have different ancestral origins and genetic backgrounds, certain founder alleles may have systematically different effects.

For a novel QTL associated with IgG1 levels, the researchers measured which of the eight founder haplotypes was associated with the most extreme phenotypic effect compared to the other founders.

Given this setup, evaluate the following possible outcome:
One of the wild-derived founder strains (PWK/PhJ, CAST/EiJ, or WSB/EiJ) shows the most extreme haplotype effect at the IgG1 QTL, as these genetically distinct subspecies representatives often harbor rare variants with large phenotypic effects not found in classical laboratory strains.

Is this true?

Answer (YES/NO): NO